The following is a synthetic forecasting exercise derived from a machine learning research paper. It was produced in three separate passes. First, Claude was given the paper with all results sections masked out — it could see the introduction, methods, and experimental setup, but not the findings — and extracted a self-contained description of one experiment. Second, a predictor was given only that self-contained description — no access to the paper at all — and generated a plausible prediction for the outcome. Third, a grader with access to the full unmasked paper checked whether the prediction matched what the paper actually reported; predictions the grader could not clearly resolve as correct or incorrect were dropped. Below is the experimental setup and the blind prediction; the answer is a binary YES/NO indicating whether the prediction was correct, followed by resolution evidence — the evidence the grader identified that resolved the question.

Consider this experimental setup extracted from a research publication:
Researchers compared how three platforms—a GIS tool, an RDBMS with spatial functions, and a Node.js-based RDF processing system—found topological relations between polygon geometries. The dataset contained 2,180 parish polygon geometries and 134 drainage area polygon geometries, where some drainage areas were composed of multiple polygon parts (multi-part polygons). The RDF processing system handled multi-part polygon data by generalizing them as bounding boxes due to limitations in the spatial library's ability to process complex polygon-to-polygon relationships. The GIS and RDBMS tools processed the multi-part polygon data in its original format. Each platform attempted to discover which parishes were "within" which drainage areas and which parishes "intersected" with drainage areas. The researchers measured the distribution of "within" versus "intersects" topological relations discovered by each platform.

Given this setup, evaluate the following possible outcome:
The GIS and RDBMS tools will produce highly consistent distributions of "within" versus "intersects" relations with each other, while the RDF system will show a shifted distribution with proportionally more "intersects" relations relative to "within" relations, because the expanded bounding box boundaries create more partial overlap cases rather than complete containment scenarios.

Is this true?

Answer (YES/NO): NO